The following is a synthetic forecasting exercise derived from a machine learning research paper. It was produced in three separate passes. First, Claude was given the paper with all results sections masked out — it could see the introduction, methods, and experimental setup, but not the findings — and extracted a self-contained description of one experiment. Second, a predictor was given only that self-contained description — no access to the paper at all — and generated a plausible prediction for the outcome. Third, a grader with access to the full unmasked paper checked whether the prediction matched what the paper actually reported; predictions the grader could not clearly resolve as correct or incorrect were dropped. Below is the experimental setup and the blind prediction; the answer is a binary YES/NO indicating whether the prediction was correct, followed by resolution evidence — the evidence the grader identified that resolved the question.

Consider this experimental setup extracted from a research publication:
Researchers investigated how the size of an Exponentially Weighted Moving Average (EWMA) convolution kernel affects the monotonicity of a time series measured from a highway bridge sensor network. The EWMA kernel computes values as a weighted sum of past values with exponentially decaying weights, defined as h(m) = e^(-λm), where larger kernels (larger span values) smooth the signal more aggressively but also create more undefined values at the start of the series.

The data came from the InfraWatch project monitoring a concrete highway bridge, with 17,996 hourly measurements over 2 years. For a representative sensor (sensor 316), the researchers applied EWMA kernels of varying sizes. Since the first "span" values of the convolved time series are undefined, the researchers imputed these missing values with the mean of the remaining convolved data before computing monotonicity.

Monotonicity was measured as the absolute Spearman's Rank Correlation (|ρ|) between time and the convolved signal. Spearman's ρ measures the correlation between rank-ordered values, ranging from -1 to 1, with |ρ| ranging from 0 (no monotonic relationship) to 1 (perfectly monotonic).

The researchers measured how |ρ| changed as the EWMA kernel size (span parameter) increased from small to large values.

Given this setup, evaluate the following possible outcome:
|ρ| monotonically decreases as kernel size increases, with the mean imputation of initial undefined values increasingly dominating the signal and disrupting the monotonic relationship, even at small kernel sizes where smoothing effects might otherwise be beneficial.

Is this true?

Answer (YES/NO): NO